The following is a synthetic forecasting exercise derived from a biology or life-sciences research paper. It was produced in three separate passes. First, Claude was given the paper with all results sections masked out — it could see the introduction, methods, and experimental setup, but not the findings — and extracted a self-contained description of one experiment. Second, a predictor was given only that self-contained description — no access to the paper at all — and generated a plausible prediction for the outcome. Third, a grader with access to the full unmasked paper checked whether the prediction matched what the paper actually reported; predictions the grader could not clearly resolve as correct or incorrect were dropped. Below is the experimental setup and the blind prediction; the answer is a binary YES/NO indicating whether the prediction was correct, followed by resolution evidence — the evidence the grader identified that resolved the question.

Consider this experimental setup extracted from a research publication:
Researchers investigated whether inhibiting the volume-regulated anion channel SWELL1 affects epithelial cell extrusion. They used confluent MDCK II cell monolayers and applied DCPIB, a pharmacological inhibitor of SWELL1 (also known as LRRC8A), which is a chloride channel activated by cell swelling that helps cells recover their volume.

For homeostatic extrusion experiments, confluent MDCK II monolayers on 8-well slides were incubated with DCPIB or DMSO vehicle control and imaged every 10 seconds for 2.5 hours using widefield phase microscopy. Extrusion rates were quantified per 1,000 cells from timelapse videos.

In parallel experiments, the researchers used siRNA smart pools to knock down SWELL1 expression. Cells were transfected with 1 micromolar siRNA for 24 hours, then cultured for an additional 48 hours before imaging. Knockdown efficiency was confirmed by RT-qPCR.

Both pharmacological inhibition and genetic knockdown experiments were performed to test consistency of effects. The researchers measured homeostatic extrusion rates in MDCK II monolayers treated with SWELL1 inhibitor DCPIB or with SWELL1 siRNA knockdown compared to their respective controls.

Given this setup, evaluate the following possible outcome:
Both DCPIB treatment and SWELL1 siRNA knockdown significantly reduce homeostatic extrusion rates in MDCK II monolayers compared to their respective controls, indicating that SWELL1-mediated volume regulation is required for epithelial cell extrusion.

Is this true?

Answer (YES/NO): YES